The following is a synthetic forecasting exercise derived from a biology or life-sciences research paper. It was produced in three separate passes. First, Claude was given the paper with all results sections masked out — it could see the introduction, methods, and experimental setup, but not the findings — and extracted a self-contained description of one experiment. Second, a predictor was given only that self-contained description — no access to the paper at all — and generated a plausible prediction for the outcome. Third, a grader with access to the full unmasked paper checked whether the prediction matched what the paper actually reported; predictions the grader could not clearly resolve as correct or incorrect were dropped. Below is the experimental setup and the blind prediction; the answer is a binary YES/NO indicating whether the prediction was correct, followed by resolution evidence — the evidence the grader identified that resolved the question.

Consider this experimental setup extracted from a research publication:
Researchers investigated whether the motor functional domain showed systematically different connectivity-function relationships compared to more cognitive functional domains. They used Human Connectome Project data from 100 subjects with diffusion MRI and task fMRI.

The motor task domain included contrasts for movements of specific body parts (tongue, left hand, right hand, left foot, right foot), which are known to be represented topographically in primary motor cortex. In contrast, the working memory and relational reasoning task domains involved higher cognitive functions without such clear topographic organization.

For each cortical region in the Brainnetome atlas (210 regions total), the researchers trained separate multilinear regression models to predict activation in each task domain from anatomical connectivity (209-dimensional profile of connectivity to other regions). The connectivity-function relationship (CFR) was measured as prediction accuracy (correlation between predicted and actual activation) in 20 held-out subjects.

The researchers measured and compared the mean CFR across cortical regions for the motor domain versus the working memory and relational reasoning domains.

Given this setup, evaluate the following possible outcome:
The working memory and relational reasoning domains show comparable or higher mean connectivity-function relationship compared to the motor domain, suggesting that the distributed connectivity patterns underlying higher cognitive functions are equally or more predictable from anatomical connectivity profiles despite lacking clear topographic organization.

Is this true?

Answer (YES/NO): NO